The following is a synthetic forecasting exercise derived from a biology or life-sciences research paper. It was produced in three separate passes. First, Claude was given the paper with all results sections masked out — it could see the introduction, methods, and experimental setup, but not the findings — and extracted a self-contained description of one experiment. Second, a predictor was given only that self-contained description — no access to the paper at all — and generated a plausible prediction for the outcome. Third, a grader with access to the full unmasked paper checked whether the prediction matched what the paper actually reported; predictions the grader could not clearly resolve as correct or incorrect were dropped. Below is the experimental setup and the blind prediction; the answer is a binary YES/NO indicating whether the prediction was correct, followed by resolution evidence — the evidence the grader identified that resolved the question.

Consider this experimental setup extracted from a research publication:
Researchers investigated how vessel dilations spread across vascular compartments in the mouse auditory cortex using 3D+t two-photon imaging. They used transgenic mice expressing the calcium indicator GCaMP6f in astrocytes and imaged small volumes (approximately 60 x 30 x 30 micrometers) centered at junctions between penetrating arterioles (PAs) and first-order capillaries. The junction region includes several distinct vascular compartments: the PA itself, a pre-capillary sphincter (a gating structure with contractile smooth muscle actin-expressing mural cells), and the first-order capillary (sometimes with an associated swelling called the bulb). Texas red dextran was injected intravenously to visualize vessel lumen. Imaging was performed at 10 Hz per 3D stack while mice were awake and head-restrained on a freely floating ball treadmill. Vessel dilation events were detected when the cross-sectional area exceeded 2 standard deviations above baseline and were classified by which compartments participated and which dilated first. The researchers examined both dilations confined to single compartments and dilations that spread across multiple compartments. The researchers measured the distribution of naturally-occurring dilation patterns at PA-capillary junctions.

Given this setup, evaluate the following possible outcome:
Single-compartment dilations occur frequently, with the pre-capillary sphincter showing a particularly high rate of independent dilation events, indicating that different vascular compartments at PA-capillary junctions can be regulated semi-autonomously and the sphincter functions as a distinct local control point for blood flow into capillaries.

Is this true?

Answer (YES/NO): NO